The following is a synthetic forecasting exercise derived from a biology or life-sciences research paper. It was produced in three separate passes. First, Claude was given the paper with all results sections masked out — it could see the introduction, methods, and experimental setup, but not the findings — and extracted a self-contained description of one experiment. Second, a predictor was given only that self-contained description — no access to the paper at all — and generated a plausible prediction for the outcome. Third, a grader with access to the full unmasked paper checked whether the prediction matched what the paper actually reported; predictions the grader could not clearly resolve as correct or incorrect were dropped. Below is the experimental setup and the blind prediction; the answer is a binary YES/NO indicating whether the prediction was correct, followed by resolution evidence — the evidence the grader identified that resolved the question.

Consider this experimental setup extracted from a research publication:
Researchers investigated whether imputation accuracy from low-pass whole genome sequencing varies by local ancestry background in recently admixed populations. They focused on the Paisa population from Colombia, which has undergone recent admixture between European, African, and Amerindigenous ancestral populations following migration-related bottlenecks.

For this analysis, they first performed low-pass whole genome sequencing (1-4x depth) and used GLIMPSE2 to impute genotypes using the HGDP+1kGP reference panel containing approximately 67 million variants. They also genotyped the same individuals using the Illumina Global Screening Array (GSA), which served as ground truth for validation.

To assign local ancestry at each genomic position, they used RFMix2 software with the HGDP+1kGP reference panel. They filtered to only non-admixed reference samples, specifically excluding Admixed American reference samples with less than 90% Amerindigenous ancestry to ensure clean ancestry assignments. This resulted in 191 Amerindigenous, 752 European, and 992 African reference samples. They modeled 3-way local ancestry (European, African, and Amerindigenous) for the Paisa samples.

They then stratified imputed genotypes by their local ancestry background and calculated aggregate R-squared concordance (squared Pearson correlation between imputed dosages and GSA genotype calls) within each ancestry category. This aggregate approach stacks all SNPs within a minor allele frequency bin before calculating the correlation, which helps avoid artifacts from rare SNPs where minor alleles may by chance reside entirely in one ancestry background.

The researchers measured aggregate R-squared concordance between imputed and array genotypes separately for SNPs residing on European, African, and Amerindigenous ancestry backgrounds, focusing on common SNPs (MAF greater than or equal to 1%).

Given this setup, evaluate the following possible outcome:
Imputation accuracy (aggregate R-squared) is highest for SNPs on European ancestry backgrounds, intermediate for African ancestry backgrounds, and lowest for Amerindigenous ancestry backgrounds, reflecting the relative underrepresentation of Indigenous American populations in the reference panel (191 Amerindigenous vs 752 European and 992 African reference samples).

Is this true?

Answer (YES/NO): NO